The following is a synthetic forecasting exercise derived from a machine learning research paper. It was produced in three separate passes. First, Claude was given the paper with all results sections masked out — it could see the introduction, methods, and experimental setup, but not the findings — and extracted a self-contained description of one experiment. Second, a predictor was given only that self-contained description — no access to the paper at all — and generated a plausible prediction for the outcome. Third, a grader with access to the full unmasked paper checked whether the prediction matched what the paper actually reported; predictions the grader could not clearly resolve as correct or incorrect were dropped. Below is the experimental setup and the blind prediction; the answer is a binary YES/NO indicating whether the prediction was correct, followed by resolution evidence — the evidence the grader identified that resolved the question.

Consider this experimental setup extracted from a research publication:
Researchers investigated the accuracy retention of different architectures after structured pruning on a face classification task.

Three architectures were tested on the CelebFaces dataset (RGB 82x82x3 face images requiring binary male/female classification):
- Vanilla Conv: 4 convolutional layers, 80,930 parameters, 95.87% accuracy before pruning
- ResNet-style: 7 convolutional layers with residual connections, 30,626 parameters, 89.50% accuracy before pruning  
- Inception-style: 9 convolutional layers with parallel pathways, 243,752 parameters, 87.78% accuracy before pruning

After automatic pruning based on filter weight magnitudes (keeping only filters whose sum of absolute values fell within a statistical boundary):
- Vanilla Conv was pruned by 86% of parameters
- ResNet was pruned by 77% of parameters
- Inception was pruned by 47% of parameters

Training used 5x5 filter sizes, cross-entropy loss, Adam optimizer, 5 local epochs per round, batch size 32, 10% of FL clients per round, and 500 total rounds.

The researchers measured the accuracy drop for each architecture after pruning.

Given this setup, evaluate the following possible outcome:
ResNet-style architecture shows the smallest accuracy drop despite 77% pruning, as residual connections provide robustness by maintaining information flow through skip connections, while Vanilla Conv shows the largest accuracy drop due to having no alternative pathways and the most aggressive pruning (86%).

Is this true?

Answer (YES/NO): NO